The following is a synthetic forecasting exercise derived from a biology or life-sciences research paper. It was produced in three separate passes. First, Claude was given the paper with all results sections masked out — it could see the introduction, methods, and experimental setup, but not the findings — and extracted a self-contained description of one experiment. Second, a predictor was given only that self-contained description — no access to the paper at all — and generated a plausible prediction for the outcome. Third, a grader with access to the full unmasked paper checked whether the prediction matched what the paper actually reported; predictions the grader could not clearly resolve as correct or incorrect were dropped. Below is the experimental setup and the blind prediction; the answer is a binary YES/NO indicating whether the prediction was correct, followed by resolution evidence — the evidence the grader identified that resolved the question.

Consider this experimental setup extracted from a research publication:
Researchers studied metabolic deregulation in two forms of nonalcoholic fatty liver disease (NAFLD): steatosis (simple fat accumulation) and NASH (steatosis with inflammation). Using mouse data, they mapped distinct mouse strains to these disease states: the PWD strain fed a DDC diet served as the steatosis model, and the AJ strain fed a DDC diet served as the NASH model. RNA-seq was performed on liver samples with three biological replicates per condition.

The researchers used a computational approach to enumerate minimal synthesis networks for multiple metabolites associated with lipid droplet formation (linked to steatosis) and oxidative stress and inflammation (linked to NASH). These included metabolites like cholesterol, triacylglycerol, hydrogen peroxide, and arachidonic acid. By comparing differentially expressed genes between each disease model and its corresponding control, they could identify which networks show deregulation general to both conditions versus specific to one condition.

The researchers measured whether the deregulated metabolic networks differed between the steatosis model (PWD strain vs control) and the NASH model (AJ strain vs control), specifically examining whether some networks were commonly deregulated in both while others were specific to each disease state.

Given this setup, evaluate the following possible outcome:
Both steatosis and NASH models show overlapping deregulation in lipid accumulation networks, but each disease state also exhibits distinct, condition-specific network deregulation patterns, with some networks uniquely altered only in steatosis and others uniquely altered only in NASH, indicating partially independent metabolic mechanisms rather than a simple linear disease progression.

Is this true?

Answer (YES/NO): NO